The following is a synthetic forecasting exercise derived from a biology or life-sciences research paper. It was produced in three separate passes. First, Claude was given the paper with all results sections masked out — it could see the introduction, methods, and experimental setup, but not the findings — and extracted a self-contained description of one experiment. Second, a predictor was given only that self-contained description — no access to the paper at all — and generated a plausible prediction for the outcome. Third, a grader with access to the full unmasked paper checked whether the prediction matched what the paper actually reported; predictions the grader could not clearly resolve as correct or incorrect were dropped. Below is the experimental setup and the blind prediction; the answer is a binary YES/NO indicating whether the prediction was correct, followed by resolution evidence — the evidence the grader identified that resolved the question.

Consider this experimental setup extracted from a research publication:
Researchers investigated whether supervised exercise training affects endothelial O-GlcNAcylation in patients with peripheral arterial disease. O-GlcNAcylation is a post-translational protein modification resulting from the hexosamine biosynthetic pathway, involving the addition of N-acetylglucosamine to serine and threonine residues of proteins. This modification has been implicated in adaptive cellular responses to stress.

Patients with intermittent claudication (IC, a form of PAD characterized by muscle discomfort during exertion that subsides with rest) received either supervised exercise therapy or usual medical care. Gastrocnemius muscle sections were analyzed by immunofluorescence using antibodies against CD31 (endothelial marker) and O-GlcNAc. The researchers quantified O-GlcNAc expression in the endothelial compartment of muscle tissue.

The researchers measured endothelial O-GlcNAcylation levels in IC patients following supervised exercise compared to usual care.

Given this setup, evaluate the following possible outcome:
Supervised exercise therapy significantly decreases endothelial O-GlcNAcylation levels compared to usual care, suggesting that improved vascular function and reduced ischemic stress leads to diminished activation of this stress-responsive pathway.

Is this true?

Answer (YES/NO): NO